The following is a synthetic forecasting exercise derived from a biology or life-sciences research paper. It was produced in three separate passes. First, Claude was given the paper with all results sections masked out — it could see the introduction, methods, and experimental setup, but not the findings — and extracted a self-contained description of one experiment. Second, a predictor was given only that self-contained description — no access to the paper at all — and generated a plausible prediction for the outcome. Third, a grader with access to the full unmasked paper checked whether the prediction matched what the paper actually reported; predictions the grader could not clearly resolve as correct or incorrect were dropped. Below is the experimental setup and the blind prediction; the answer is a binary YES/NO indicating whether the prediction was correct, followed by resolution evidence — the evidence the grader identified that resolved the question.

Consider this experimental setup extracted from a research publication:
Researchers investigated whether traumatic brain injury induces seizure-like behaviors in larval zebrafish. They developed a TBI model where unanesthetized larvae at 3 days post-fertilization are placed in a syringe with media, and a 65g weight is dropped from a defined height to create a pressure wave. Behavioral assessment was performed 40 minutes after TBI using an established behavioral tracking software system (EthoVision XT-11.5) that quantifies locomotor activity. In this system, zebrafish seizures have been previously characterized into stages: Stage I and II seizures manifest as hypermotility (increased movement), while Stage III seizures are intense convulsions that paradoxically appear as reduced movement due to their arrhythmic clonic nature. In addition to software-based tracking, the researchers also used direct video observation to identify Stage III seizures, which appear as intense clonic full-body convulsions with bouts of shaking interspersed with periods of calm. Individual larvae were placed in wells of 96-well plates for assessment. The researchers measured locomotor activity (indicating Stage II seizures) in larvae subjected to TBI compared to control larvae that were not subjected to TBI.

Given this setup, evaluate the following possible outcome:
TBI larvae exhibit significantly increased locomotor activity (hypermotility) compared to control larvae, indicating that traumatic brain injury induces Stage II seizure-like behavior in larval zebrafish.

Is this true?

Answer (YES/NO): YES